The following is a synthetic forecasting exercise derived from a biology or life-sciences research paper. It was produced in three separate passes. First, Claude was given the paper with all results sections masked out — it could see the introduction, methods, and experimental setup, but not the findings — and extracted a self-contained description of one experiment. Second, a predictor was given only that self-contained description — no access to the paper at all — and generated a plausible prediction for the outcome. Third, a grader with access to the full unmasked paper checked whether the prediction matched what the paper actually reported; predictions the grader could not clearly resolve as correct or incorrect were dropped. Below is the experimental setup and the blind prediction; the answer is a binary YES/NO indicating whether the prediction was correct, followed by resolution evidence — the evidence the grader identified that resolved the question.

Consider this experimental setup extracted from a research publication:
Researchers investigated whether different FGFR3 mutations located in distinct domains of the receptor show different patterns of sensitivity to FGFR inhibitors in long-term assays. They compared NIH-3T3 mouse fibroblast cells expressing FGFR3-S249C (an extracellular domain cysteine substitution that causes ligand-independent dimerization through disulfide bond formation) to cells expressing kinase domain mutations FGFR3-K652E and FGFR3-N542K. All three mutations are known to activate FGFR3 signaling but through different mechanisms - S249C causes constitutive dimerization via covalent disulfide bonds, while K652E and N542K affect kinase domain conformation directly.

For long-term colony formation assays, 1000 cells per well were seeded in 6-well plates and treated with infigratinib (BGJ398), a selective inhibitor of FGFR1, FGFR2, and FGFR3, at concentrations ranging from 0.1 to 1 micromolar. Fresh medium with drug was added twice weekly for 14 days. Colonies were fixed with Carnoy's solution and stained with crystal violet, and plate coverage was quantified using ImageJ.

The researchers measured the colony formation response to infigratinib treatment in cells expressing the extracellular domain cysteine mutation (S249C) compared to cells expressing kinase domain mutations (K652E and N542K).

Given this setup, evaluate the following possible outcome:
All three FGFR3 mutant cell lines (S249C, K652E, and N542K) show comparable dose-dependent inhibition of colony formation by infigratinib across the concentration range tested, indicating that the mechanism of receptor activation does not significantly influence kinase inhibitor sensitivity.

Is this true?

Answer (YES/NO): NO